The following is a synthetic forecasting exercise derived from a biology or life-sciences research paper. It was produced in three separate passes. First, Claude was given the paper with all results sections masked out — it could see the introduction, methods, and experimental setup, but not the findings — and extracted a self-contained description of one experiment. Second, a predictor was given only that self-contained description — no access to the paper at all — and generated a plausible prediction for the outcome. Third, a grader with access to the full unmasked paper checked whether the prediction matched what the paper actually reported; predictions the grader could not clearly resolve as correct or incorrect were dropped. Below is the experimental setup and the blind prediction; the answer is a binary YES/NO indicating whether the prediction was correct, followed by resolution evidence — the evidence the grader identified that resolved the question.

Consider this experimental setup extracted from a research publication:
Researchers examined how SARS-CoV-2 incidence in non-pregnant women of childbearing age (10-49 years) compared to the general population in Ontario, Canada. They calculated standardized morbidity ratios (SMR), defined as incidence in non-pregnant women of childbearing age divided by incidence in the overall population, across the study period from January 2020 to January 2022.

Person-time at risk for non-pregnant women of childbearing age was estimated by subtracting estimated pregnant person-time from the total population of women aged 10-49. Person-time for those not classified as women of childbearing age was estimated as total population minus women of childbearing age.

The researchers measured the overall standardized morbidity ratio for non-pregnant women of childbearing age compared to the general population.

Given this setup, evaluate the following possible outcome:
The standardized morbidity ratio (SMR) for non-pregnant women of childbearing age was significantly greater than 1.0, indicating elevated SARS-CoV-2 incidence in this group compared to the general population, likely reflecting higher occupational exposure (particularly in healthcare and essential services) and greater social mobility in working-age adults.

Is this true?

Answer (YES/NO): YES